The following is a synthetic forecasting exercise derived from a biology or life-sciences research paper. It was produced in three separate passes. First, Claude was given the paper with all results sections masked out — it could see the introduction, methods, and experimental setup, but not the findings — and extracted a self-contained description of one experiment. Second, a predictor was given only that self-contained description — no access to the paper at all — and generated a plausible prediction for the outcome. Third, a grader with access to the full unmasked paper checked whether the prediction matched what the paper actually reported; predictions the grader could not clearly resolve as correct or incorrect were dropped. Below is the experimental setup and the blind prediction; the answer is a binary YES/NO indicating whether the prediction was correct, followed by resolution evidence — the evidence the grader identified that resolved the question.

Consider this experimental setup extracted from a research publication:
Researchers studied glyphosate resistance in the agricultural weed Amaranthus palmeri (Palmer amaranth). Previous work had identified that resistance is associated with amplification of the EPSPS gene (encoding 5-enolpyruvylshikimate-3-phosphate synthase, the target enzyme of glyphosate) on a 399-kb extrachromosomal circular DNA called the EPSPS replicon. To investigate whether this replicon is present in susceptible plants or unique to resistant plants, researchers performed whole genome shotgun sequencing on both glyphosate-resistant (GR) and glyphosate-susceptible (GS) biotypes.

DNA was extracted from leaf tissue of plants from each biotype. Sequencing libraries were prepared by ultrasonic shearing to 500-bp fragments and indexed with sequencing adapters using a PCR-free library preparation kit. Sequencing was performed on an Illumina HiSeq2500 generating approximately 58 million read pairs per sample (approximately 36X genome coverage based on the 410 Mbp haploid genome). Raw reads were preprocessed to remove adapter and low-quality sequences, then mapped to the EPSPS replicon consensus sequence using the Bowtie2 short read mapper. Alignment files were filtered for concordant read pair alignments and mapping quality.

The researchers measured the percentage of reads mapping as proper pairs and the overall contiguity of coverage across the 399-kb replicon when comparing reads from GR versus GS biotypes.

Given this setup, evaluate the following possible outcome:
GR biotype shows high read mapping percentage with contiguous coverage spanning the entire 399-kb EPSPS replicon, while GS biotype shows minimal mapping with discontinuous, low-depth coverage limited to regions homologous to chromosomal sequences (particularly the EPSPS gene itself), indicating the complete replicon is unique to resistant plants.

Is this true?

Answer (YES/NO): YES